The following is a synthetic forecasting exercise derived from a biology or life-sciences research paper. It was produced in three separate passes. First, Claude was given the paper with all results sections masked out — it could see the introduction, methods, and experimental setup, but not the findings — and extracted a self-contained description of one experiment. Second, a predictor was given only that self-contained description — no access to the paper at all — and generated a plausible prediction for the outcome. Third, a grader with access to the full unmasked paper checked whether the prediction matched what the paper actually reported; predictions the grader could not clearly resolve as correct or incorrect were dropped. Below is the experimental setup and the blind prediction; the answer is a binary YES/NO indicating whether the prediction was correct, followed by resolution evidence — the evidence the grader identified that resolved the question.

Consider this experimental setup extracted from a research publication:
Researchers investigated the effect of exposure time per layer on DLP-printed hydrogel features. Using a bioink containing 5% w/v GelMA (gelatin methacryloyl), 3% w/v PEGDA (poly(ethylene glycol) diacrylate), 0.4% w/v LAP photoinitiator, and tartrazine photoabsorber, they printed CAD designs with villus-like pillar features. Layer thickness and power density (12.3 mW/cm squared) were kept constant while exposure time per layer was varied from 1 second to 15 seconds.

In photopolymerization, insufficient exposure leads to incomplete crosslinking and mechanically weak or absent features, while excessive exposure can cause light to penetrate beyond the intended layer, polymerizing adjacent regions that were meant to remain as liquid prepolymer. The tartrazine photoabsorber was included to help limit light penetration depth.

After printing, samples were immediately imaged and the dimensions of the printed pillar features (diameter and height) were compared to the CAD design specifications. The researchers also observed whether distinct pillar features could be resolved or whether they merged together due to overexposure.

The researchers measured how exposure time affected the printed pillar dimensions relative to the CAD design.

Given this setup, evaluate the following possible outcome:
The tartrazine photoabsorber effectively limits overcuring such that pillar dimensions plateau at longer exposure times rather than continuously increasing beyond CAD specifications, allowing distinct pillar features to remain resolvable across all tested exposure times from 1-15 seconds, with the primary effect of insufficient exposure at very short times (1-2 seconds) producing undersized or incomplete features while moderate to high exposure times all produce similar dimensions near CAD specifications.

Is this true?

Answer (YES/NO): NO